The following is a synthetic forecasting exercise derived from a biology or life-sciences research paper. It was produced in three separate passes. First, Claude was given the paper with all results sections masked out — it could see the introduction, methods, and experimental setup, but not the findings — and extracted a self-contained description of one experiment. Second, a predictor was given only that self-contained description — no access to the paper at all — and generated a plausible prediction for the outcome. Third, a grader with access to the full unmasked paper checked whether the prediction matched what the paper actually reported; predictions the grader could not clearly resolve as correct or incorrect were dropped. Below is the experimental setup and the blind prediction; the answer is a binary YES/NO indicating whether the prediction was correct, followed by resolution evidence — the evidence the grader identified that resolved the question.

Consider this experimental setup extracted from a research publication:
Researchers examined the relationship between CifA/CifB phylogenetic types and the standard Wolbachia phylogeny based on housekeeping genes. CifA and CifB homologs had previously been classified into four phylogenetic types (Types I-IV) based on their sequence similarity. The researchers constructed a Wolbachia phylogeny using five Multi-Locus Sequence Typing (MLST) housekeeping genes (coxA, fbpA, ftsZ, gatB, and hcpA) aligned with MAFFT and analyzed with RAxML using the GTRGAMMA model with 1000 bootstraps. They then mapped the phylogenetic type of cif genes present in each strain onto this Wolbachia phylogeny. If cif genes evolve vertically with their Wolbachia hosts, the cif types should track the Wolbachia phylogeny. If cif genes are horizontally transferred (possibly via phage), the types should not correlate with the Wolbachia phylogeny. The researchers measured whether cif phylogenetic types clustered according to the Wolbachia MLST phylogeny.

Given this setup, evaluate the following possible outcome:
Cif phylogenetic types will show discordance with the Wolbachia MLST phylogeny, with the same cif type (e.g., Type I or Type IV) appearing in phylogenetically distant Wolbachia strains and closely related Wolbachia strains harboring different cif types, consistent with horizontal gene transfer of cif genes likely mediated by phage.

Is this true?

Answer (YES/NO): YES